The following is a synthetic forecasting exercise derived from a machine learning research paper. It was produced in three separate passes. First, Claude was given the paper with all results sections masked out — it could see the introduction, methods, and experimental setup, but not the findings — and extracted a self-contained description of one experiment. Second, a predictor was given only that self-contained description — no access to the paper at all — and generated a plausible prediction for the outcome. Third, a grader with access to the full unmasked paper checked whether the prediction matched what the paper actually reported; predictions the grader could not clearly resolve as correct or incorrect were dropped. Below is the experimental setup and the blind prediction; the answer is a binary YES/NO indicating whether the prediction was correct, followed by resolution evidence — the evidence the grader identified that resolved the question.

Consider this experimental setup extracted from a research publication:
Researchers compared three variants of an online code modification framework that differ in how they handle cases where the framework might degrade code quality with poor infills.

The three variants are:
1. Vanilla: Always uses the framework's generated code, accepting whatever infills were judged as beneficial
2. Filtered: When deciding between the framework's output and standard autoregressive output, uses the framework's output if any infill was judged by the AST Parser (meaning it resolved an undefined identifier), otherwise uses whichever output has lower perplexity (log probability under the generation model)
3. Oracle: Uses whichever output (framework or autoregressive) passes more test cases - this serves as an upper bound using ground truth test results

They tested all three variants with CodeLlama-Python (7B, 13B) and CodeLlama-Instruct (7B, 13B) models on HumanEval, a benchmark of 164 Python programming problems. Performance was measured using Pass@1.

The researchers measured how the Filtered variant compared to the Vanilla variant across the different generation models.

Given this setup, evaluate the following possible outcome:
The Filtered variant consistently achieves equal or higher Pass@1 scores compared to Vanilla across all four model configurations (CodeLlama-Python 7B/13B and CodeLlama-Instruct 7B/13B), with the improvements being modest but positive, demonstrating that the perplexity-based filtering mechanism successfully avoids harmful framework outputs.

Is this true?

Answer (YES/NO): YES